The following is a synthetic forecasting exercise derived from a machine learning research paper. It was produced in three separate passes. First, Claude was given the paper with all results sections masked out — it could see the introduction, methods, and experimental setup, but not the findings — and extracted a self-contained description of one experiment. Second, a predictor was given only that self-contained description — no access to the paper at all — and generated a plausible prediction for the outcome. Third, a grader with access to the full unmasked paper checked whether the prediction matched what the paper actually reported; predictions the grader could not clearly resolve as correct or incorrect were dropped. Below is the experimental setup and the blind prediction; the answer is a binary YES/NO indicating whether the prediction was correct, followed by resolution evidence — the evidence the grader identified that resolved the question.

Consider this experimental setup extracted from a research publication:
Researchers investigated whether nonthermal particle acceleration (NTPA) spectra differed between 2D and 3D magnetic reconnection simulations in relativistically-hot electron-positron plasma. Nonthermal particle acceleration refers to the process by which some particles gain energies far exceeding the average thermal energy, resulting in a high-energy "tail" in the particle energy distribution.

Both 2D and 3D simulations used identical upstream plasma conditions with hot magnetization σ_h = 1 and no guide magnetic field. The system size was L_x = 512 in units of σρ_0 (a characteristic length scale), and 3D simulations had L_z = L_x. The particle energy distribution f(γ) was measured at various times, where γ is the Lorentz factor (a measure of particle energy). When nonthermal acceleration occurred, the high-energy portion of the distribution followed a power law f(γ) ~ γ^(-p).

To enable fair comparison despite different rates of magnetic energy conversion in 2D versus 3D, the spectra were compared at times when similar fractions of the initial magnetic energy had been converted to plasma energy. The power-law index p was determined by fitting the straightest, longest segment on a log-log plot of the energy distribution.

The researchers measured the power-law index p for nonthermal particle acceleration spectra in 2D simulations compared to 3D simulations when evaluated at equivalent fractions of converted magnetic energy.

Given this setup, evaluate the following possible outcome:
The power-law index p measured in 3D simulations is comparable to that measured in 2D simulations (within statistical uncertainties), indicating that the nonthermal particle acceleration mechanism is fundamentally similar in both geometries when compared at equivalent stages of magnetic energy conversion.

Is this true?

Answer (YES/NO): YES